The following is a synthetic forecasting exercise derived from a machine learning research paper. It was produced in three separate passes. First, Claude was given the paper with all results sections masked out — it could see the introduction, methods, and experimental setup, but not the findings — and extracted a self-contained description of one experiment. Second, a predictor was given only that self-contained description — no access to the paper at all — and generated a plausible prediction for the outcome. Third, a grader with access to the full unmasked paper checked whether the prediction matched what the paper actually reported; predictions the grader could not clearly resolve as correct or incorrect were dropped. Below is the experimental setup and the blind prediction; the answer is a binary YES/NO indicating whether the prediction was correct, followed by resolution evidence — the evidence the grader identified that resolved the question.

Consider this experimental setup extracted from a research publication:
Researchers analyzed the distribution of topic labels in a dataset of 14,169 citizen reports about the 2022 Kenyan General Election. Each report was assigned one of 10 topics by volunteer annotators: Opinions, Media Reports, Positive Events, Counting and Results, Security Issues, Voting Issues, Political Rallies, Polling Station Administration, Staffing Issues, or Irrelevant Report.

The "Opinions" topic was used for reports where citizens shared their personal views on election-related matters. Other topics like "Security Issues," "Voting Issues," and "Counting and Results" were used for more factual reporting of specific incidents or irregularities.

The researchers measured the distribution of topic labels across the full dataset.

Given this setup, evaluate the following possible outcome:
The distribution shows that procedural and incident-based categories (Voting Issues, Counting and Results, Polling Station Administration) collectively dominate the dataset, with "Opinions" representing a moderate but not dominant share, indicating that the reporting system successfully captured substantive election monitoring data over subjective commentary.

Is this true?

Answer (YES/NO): NO